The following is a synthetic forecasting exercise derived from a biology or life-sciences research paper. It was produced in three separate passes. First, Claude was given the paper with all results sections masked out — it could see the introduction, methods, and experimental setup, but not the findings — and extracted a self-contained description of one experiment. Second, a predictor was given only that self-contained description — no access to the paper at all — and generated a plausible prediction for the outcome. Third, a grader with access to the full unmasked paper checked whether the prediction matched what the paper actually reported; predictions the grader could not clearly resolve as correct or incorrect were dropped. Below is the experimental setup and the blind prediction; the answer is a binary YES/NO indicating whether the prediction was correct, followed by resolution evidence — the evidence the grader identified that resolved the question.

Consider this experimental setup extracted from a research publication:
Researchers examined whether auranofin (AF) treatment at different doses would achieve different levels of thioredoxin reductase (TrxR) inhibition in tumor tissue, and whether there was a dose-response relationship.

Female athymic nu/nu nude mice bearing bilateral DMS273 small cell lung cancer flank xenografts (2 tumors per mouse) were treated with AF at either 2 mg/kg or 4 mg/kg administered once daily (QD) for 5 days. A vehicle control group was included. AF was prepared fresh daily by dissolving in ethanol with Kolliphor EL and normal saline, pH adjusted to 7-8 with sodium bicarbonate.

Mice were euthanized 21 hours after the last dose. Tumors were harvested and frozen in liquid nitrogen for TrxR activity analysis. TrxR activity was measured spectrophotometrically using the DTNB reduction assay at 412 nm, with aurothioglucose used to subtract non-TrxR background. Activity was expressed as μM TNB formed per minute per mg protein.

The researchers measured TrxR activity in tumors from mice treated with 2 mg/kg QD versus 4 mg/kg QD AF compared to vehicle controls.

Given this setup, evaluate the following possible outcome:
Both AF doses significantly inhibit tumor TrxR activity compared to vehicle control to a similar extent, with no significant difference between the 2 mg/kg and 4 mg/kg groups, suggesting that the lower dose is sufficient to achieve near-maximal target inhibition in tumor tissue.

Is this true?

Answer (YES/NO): NO